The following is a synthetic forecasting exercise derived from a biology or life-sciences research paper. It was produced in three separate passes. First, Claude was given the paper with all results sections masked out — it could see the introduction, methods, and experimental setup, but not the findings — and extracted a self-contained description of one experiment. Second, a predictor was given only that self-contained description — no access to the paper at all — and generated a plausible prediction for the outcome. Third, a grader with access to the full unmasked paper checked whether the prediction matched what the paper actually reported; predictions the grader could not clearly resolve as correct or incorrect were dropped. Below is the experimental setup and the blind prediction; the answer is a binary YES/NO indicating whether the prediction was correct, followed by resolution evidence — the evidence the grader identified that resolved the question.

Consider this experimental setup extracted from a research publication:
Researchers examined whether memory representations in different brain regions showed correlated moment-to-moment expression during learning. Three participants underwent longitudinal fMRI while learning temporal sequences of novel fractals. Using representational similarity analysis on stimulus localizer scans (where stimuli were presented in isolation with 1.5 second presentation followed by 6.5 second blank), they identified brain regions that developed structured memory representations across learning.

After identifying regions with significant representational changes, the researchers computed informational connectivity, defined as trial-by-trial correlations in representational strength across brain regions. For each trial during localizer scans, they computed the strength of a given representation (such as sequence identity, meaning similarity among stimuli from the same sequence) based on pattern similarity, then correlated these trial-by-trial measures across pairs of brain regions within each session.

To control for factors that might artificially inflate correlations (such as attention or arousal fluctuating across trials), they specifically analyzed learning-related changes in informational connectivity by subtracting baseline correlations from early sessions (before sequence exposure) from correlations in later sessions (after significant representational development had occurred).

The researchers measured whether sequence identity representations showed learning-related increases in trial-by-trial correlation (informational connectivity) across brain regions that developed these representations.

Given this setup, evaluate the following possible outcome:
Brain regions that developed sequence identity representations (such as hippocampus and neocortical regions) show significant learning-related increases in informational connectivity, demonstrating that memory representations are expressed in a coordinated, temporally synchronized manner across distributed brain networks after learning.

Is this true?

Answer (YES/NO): YES